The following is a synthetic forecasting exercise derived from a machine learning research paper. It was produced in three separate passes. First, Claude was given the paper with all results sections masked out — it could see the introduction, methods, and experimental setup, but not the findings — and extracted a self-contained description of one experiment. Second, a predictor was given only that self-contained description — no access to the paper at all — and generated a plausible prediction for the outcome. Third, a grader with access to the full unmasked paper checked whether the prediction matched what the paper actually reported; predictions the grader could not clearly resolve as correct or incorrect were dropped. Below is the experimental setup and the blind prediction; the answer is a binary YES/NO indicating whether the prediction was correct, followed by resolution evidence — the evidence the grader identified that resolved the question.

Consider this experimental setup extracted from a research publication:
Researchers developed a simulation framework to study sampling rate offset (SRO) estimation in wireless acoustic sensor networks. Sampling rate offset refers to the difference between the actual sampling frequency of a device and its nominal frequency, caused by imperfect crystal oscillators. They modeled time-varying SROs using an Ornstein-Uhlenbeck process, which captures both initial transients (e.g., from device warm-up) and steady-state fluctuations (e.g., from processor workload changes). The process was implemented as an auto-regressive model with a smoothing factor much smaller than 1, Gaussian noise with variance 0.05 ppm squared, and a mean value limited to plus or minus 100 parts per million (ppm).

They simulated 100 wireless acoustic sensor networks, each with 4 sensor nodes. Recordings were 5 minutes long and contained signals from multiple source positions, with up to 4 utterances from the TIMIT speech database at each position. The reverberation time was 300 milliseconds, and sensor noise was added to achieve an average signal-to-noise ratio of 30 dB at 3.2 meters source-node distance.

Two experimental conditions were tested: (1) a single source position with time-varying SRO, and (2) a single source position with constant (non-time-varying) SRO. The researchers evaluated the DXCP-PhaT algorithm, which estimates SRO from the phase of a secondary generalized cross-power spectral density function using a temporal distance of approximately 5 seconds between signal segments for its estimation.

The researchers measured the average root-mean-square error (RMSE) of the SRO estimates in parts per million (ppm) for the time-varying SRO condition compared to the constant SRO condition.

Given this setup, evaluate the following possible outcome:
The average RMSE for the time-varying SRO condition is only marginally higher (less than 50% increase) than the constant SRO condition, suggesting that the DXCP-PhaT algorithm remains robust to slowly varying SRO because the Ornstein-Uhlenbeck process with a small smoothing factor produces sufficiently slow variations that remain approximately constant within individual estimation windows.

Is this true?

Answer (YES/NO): NO